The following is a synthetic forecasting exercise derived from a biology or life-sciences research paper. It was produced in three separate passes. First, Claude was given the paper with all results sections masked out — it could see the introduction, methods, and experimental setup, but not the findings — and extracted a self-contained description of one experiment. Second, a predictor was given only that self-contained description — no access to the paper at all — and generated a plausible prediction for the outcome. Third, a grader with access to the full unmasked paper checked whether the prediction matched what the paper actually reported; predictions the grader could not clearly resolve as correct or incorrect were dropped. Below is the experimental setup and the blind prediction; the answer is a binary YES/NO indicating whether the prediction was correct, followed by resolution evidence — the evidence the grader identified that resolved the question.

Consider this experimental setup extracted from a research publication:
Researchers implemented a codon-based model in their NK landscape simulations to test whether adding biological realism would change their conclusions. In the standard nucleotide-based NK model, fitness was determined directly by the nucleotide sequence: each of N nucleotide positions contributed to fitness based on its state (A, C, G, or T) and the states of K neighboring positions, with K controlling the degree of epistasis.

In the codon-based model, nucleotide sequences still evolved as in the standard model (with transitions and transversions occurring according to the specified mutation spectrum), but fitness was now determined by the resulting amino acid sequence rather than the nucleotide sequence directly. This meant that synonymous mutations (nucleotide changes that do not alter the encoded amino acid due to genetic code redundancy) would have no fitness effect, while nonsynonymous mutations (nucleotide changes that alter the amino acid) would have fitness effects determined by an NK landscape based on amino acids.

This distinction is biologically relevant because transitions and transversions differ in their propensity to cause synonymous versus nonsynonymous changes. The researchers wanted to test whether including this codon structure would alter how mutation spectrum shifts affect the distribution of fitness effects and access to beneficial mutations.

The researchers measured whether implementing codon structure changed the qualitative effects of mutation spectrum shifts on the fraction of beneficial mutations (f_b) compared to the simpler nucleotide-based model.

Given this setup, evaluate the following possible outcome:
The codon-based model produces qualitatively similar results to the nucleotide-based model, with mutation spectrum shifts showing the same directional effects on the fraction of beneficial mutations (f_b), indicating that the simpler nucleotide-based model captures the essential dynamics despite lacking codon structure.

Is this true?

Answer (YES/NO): YES